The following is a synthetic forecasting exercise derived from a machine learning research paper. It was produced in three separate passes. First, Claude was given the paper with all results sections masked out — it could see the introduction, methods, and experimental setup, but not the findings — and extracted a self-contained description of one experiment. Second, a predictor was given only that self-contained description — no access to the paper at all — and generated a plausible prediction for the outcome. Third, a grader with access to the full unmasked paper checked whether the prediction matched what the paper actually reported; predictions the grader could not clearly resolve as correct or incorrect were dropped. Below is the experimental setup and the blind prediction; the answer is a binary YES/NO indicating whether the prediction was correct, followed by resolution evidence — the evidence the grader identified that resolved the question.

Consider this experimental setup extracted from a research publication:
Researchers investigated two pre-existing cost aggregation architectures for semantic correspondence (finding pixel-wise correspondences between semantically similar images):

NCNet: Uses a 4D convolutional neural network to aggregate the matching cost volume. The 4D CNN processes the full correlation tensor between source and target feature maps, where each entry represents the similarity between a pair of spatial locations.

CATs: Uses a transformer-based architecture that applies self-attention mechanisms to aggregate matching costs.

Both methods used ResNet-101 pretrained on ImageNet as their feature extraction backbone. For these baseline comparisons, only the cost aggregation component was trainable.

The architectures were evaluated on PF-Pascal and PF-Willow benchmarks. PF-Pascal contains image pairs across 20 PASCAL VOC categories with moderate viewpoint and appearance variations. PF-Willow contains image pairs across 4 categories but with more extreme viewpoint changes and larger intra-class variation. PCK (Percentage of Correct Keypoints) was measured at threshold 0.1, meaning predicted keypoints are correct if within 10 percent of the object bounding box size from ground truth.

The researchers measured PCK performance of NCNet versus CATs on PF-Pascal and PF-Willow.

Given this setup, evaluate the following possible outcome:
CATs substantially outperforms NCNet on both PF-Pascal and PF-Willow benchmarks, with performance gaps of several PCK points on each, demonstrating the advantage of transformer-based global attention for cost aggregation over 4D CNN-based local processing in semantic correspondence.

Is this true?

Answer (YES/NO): NO